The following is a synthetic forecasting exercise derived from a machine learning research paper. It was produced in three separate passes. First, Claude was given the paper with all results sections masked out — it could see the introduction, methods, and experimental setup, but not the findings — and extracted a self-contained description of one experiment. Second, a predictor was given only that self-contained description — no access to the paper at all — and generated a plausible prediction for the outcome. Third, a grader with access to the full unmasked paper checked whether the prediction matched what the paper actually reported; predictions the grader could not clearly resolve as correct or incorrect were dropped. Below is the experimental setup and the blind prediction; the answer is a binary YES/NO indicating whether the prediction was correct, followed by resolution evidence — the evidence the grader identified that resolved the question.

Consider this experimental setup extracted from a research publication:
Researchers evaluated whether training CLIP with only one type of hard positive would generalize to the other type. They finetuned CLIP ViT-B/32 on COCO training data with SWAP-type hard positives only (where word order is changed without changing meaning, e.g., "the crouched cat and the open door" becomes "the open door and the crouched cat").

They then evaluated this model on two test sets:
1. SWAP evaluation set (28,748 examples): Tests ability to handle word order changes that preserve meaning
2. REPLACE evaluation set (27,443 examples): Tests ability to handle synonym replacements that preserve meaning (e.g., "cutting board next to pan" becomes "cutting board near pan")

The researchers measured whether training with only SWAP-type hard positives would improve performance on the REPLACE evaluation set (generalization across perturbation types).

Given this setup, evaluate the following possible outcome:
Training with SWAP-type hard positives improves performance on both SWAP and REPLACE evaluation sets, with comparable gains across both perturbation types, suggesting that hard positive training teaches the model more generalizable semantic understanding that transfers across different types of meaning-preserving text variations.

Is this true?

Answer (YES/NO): NO